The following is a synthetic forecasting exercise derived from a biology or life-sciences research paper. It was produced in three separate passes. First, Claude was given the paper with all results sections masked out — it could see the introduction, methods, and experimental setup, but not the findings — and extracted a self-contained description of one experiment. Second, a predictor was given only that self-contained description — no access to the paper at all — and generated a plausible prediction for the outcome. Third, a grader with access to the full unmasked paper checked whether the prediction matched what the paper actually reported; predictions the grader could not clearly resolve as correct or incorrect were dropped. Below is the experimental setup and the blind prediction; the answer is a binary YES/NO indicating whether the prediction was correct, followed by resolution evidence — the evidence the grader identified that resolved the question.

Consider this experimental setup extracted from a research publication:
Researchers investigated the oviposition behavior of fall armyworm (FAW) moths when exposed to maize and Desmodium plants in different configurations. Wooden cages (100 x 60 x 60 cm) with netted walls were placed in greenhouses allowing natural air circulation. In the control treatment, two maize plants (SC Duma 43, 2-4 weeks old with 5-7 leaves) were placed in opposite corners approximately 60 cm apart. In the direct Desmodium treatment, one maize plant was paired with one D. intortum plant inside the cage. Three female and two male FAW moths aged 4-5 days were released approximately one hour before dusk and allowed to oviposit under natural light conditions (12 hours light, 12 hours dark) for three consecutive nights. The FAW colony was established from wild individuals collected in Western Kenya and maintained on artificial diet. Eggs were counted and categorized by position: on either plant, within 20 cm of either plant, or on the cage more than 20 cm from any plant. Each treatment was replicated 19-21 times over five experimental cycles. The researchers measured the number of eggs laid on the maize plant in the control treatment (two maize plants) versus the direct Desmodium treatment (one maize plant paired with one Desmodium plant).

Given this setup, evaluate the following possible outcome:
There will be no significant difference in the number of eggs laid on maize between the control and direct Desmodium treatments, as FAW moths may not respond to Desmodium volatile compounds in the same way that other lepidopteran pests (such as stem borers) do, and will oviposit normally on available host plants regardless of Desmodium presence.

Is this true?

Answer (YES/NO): NO